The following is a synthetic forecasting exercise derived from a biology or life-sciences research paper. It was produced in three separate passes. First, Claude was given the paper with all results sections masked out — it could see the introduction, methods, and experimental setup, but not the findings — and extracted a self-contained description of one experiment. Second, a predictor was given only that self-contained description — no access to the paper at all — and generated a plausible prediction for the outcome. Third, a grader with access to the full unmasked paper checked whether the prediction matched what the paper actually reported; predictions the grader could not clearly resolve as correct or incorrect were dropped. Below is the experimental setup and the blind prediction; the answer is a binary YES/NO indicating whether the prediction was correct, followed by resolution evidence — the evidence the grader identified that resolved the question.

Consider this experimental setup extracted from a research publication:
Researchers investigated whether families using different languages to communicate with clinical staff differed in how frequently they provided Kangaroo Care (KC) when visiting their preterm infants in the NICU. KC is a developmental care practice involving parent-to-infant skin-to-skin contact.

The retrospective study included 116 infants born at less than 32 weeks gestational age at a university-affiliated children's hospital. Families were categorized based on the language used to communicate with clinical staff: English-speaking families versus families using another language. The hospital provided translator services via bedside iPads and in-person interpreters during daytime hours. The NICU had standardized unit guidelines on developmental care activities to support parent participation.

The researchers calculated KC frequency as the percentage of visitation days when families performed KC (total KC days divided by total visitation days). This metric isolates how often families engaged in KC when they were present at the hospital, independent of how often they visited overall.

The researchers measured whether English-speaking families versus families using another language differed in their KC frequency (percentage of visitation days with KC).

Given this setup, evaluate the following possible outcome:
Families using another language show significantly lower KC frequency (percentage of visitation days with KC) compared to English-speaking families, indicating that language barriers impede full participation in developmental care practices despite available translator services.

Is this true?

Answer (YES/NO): YES